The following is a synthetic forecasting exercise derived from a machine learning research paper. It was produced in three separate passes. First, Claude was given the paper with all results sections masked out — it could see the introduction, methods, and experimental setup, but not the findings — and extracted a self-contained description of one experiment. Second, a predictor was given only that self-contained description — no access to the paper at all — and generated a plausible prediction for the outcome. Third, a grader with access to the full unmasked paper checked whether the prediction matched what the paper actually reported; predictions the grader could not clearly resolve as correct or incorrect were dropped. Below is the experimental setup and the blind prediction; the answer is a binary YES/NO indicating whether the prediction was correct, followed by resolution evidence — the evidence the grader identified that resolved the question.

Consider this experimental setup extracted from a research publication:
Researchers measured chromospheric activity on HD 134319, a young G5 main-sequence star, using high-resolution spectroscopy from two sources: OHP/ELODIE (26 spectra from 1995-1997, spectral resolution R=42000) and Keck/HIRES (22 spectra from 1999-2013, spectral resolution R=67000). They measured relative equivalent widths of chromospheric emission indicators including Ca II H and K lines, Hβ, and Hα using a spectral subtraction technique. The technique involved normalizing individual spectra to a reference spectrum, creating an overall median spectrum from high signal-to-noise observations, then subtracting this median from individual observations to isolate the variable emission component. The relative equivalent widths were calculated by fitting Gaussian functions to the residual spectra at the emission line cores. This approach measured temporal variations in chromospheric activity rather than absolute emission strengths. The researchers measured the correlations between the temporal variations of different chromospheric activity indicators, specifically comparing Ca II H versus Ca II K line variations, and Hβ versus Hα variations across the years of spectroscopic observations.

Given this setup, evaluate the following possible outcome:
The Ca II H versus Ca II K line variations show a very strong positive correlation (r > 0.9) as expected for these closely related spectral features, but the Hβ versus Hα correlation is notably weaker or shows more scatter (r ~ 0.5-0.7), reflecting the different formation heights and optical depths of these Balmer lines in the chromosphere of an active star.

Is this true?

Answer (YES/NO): NO